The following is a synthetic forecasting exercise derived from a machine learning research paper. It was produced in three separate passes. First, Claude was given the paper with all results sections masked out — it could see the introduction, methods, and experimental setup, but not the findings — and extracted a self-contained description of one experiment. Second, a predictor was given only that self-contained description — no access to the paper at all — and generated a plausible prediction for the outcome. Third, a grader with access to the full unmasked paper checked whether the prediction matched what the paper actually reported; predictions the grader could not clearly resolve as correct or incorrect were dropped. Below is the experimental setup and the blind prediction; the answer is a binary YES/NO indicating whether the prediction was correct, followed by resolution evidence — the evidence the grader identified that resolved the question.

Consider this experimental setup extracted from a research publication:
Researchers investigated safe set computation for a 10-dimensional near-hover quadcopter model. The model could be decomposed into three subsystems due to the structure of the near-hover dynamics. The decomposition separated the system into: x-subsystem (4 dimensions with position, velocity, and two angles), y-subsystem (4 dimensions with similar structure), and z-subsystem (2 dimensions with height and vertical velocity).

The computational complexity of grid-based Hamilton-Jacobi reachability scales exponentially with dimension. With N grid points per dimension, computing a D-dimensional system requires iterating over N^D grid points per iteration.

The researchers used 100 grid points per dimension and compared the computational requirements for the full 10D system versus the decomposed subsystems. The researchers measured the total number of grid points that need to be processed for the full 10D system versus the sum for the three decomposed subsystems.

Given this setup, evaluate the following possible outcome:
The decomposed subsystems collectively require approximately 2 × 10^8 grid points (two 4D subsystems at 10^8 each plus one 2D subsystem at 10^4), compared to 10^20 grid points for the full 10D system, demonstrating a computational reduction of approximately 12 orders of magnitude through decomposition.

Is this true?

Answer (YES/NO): NO